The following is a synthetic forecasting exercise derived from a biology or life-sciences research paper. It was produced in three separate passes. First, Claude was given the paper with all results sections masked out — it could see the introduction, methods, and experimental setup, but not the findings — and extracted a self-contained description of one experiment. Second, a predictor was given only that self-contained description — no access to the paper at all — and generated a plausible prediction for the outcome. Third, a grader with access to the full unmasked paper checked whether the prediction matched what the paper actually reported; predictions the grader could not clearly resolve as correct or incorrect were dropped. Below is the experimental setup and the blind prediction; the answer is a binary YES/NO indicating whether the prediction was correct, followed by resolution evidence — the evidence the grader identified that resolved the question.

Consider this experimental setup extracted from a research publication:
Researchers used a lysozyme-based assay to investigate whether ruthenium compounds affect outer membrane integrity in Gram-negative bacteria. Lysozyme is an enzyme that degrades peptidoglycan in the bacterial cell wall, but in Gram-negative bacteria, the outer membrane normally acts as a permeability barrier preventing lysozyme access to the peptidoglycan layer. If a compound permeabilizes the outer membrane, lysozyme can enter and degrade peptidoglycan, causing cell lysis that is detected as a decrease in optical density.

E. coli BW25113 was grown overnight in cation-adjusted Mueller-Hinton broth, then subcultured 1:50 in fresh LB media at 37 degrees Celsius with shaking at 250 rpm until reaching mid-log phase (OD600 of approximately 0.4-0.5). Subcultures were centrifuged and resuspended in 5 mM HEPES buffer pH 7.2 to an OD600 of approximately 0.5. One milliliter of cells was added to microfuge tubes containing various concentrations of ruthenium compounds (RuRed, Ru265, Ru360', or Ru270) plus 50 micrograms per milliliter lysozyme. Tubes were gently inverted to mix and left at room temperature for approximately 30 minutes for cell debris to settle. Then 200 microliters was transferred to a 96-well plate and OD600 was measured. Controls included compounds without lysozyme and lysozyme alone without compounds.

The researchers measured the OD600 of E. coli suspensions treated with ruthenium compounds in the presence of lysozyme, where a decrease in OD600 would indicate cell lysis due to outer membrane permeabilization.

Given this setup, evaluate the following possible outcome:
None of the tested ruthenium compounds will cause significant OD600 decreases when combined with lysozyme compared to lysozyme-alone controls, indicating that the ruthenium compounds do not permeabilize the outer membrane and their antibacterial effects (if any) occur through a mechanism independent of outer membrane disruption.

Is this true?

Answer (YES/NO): YES